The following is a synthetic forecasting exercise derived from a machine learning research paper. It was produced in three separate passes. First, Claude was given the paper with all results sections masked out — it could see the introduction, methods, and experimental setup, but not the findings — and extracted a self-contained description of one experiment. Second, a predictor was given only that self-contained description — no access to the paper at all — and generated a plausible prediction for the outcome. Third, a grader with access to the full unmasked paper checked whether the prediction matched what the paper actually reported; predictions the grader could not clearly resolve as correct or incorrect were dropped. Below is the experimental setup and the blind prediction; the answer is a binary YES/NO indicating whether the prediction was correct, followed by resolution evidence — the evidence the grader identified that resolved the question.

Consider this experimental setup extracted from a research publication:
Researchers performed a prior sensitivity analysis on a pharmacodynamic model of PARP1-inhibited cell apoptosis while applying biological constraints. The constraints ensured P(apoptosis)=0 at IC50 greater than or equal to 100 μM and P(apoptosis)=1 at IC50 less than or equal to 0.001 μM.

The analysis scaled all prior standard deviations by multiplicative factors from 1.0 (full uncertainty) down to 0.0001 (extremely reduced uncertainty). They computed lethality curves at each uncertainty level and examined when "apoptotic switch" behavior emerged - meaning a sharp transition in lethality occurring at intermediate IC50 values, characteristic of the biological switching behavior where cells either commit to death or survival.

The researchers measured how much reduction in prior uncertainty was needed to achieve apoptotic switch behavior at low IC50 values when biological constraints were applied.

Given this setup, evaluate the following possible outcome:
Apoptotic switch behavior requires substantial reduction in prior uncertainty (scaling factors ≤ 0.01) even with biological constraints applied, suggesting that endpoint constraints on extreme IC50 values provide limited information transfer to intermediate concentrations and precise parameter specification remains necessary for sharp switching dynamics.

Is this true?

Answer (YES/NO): YES